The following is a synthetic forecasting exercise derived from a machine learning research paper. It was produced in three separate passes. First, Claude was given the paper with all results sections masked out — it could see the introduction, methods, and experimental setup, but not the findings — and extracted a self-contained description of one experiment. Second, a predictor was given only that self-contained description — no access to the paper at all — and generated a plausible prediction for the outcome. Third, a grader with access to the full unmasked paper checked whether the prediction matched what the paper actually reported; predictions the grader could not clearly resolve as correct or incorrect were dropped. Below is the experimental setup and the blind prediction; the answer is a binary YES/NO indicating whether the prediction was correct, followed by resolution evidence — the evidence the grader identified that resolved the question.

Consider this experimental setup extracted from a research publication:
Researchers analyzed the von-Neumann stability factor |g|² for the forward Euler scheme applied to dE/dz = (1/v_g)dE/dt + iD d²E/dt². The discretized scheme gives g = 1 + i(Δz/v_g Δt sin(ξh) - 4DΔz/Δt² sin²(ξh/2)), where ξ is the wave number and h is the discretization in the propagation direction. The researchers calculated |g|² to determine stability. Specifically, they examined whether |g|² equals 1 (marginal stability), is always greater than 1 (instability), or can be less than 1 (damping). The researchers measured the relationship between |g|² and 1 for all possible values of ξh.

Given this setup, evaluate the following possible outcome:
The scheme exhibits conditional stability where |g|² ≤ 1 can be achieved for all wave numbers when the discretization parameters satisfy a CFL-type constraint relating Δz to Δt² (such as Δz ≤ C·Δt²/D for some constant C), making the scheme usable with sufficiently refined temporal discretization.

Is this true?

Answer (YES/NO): NO